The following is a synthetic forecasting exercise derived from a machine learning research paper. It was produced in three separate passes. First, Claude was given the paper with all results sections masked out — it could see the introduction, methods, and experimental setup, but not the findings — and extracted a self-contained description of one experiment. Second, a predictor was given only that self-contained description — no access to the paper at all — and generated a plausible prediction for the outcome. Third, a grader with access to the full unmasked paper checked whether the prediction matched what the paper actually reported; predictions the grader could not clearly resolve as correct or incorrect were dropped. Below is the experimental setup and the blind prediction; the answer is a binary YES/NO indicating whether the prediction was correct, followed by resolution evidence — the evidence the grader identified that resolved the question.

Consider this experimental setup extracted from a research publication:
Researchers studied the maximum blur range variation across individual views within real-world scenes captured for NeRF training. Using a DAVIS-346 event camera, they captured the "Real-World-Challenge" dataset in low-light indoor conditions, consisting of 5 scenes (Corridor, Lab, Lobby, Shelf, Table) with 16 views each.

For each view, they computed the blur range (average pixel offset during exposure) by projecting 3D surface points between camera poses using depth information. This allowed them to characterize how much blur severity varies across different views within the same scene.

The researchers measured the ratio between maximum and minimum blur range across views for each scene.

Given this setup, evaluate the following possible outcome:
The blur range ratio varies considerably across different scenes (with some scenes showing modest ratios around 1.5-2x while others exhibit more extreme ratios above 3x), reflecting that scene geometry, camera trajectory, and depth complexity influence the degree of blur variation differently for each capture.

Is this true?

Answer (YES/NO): NO